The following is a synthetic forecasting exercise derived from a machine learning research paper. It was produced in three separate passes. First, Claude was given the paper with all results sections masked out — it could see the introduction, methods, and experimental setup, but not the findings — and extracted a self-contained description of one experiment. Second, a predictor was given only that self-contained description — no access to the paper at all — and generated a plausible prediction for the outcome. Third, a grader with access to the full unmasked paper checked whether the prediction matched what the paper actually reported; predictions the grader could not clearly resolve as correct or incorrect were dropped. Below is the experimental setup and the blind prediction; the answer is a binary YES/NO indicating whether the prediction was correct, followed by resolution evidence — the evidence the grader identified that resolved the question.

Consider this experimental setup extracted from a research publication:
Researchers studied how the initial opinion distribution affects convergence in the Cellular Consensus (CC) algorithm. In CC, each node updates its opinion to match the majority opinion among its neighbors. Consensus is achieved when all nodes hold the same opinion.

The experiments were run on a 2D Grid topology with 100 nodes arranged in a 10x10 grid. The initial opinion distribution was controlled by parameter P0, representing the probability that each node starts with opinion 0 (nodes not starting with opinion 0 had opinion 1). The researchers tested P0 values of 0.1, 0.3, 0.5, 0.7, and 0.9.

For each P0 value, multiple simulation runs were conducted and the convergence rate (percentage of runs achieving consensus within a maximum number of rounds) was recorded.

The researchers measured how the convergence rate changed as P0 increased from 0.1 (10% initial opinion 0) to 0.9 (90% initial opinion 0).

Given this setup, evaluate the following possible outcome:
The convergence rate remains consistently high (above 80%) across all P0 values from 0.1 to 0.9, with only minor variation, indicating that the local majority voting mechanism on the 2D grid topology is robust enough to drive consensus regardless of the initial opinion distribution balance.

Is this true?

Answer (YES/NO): NO